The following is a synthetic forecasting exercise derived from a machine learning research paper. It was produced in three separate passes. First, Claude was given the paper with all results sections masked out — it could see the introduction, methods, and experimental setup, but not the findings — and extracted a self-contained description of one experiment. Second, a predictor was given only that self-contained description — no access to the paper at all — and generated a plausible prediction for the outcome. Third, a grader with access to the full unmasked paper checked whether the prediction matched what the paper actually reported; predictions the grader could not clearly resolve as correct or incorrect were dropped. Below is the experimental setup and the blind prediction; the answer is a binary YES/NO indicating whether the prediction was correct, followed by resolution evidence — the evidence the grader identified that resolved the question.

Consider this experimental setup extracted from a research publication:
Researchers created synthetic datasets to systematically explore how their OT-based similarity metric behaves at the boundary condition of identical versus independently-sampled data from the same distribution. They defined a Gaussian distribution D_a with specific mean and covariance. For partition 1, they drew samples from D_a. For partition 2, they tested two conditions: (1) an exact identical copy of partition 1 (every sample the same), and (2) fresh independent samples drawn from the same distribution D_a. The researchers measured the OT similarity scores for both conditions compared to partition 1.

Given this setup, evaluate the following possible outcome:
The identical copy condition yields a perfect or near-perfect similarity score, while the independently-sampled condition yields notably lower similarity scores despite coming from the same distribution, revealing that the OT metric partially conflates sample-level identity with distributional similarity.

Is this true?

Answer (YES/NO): NO